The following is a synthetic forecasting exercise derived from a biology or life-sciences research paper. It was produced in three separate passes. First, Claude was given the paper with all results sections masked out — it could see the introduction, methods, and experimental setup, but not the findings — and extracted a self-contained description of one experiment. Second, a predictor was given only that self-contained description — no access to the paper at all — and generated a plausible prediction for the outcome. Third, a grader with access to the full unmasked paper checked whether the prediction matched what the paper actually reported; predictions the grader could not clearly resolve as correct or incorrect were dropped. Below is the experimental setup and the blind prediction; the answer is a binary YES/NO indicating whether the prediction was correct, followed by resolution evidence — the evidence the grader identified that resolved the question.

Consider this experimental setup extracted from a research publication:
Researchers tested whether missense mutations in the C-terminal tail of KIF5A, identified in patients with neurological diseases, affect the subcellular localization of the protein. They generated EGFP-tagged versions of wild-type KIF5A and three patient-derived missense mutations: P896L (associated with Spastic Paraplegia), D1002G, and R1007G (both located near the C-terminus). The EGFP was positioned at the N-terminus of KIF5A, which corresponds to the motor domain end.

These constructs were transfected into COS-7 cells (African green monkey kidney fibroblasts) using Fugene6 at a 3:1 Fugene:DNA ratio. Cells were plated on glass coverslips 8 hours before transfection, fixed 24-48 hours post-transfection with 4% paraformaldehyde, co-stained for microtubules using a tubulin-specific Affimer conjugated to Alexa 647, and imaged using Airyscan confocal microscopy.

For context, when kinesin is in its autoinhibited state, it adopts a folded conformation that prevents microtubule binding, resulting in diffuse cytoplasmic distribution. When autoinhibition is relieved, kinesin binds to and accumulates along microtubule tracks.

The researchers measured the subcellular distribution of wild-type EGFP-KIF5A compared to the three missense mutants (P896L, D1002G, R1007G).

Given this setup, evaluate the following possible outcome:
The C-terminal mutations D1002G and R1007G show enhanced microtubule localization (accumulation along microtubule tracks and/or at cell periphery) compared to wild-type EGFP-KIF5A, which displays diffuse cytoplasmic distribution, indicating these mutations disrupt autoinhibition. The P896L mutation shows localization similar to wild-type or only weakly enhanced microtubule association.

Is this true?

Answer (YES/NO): NO